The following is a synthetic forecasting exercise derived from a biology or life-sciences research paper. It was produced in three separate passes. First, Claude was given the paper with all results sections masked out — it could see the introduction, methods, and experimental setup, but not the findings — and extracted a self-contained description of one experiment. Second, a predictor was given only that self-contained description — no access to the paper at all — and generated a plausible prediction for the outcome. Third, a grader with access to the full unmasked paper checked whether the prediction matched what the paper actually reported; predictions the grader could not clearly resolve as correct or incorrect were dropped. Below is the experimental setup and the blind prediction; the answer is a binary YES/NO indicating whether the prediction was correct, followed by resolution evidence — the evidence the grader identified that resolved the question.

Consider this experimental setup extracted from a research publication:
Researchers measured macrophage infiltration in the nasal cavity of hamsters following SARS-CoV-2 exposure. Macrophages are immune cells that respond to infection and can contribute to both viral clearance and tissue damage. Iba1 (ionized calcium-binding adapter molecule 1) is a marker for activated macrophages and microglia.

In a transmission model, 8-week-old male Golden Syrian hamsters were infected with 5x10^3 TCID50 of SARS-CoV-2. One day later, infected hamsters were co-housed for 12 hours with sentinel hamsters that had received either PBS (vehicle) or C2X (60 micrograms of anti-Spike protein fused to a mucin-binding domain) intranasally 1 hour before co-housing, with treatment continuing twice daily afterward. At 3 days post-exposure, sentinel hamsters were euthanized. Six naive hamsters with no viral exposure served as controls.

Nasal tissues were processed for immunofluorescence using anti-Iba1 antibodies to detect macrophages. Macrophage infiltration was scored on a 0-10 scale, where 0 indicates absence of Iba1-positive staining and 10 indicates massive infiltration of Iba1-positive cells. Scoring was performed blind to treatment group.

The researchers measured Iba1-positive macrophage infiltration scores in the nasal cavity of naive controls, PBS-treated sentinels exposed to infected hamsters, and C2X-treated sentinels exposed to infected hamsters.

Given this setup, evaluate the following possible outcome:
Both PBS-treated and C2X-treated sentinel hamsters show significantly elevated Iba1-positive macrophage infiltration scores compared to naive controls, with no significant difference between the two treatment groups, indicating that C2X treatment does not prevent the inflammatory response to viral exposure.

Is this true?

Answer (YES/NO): NO